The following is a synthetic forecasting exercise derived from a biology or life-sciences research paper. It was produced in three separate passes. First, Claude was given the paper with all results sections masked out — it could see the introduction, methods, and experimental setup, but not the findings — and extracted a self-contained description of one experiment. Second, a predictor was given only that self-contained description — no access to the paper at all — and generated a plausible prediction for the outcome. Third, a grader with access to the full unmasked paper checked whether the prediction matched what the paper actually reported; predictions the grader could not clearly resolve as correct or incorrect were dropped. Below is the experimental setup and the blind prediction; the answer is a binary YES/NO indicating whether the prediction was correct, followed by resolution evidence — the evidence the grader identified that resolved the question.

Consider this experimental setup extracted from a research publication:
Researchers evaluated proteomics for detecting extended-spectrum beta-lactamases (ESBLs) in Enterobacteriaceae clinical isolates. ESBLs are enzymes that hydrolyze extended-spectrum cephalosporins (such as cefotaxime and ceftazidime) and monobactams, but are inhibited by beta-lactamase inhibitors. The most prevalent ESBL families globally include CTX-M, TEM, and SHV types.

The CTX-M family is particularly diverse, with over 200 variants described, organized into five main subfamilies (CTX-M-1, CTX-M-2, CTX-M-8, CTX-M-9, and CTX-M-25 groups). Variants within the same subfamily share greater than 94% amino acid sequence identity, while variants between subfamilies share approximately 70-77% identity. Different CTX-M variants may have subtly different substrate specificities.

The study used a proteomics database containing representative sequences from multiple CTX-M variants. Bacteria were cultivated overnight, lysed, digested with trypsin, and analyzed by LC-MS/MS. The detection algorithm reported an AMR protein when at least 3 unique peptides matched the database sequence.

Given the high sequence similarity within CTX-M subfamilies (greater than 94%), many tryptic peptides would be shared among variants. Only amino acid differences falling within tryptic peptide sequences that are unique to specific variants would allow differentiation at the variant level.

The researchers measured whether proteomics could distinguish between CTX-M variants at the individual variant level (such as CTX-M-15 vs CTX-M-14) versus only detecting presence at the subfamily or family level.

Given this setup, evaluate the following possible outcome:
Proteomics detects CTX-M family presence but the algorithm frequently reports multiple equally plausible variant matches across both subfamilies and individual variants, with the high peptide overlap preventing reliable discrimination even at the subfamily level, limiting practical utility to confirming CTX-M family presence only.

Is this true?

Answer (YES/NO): NO